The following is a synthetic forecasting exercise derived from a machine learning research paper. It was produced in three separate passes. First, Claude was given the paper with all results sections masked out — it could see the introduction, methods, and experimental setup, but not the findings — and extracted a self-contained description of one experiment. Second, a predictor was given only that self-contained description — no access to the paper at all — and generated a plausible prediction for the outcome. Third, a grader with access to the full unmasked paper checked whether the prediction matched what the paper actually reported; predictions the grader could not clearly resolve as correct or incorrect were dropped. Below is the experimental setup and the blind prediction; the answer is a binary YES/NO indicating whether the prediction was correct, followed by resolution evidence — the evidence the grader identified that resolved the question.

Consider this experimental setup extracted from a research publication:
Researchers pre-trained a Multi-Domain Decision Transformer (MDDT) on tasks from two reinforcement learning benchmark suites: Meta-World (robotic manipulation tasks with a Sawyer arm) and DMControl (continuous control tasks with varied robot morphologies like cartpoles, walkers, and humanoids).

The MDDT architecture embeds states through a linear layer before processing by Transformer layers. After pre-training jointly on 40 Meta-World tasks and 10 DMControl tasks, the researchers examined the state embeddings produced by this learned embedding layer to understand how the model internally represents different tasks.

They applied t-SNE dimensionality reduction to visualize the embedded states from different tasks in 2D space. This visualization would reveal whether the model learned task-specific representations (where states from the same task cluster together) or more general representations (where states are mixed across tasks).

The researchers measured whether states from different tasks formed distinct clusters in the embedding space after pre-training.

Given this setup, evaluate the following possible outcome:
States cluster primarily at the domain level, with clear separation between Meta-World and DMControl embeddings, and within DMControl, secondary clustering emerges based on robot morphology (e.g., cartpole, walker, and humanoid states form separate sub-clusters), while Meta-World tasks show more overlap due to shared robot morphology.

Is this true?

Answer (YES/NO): NO